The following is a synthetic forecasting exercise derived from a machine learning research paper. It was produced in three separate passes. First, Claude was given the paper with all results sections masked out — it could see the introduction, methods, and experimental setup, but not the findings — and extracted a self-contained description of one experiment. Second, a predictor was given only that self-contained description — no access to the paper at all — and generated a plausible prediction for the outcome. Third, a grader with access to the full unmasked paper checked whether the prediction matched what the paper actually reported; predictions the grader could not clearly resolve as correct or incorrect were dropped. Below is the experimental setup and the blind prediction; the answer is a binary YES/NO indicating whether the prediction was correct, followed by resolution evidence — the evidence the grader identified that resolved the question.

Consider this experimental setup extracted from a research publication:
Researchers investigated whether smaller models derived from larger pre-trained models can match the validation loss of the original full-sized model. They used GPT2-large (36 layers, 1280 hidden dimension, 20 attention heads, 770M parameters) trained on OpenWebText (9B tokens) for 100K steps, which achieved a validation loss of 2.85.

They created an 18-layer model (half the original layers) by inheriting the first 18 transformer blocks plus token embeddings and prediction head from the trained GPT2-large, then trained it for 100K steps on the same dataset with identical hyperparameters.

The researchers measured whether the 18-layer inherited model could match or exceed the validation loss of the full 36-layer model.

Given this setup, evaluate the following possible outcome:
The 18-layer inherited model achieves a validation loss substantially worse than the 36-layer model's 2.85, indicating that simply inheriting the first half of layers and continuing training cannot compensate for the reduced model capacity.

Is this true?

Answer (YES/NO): NO